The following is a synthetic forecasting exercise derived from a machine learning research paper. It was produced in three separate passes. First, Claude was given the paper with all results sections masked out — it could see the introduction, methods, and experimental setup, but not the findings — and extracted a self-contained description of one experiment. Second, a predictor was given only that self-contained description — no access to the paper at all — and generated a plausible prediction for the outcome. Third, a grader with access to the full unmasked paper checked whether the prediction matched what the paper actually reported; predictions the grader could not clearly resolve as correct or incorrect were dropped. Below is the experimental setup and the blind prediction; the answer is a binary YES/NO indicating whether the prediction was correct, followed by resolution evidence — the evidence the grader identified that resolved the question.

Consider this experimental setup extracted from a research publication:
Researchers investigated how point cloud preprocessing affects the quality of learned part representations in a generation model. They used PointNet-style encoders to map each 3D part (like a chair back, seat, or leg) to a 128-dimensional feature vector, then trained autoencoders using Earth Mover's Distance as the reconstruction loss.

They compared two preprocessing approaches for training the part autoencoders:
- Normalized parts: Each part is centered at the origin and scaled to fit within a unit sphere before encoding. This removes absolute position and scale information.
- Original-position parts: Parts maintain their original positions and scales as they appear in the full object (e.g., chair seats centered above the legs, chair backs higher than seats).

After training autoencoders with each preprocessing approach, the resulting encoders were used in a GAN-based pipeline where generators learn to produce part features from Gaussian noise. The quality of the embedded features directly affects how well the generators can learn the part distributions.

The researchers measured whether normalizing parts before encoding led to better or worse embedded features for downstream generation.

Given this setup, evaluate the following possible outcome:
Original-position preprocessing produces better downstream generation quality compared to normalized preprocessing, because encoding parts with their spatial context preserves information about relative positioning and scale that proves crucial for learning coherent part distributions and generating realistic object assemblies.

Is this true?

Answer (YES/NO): NO